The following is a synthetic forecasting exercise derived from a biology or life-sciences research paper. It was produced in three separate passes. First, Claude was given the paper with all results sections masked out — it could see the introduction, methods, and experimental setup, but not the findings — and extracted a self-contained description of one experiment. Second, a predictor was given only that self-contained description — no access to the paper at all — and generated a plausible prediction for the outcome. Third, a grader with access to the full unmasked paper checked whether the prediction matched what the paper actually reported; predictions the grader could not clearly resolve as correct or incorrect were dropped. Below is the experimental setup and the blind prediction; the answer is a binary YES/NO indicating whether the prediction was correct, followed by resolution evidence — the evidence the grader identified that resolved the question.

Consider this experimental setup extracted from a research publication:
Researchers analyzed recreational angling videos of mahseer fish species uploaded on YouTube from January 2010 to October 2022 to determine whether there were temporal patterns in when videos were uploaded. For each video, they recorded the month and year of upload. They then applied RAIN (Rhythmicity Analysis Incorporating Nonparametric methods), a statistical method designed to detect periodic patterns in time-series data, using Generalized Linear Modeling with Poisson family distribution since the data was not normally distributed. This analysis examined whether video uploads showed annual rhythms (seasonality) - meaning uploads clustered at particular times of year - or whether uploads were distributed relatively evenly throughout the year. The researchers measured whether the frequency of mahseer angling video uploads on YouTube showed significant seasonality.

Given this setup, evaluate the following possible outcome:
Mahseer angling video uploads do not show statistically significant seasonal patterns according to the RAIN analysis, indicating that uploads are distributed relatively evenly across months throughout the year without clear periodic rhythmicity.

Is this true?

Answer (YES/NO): YES